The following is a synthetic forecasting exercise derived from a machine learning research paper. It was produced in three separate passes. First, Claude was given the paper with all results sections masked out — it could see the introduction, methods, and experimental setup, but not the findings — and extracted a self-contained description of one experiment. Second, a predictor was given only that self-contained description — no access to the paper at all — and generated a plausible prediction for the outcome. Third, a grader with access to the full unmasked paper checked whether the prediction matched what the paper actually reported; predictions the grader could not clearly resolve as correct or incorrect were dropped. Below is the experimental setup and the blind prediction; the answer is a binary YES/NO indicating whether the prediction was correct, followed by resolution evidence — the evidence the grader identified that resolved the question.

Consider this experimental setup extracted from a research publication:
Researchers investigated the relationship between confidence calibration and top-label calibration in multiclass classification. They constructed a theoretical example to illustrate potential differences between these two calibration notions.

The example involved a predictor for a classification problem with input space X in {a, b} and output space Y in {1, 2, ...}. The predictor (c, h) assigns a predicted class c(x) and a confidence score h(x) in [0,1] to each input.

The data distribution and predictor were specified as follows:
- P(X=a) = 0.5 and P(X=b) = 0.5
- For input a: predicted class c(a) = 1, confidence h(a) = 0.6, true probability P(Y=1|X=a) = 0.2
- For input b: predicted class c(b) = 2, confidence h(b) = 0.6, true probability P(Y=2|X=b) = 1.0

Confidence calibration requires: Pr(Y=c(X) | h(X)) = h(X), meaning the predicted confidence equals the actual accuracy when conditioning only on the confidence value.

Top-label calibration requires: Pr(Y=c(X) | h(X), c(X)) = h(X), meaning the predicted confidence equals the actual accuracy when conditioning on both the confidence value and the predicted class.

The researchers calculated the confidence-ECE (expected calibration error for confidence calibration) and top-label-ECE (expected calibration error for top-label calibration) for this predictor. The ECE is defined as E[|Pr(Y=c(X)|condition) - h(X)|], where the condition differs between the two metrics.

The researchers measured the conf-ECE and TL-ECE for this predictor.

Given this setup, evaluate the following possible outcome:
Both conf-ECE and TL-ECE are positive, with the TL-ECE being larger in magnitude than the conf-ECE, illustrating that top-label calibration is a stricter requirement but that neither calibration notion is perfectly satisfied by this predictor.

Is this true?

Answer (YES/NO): NO